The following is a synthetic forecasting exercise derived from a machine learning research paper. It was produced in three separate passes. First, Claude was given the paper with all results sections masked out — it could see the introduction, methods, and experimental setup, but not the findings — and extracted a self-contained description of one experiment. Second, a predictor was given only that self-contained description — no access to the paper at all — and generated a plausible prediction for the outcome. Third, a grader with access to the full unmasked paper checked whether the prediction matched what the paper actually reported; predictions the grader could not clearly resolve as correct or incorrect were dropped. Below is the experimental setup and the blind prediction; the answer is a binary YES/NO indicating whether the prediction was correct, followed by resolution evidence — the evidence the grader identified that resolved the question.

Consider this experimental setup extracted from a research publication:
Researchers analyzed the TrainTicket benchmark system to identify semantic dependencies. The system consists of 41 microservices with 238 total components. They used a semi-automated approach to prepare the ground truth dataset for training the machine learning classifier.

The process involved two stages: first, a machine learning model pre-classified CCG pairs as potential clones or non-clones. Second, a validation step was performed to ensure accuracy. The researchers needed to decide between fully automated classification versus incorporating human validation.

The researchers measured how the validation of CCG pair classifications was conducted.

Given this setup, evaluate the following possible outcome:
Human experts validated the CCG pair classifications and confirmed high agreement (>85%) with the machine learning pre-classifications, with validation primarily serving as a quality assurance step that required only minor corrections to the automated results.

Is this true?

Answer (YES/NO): NO